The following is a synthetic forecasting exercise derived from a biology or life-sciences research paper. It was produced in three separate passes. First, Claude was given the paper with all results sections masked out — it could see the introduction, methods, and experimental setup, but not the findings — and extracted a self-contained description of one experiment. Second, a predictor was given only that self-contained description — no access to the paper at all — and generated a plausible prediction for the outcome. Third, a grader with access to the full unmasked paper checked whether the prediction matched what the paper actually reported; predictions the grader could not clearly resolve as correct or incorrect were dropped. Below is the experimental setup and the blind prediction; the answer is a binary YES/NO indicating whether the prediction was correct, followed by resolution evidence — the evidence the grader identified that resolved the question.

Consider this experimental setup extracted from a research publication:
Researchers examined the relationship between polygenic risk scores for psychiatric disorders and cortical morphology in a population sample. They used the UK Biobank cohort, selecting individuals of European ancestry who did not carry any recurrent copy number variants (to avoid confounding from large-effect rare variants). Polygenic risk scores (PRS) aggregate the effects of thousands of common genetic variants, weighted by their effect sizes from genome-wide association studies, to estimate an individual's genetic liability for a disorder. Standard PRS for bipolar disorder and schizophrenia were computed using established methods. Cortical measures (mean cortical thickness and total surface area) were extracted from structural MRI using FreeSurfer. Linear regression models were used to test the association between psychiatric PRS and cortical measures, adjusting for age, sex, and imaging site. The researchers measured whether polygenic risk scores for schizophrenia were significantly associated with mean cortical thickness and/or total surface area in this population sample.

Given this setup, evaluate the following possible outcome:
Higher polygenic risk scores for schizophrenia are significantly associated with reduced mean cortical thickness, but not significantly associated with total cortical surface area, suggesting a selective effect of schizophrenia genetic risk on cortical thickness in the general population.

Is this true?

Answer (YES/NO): NO